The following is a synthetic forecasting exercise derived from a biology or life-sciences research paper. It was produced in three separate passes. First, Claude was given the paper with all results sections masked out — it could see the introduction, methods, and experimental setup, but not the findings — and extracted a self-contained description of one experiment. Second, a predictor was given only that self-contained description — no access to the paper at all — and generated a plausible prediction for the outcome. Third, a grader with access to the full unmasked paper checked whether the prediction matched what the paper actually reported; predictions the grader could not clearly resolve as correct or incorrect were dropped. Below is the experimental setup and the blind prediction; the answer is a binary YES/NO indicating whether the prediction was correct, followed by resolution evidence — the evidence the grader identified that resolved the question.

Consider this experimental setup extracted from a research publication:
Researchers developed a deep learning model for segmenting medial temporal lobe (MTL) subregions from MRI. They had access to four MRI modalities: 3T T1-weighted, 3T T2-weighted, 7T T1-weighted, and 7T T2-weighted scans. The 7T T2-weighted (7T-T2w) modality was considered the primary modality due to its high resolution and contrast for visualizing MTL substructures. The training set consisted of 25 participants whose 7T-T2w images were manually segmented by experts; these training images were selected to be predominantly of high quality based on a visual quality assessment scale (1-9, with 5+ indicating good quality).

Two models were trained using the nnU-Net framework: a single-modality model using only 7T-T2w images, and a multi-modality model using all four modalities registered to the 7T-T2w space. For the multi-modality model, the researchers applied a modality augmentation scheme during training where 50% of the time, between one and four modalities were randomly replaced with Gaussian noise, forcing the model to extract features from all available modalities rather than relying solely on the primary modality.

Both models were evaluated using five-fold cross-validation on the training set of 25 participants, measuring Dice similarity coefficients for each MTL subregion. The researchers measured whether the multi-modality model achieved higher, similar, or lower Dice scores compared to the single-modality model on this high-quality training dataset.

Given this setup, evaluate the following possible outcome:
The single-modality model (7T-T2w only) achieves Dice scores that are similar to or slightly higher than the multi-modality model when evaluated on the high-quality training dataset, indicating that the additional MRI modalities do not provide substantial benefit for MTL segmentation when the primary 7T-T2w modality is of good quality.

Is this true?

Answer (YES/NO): NO